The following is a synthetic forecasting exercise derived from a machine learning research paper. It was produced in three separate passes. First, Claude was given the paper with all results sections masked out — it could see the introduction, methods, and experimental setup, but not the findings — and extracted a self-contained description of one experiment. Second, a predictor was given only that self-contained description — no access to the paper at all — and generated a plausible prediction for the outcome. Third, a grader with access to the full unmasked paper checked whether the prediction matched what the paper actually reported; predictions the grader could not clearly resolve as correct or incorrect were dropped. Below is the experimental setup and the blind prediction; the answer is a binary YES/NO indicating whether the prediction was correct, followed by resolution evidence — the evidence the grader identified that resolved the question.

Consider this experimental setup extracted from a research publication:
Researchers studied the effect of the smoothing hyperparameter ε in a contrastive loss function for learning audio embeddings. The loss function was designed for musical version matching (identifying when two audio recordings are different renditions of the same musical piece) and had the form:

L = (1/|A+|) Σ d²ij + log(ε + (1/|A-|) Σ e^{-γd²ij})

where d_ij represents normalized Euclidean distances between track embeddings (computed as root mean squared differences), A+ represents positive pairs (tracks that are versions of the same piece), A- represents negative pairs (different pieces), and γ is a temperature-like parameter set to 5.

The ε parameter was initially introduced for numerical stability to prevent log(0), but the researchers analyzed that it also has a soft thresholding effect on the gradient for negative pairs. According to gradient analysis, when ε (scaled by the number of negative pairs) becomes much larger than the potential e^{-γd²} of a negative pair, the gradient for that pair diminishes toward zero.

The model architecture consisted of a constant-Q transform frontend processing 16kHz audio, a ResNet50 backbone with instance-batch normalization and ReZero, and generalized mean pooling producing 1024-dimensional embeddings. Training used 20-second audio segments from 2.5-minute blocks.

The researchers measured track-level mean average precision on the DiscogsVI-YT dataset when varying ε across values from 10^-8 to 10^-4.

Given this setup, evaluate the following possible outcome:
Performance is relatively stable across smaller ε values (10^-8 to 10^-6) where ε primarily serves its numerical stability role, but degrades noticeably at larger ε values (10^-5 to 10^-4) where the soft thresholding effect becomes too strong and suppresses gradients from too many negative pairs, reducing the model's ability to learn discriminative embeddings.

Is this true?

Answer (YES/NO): NO